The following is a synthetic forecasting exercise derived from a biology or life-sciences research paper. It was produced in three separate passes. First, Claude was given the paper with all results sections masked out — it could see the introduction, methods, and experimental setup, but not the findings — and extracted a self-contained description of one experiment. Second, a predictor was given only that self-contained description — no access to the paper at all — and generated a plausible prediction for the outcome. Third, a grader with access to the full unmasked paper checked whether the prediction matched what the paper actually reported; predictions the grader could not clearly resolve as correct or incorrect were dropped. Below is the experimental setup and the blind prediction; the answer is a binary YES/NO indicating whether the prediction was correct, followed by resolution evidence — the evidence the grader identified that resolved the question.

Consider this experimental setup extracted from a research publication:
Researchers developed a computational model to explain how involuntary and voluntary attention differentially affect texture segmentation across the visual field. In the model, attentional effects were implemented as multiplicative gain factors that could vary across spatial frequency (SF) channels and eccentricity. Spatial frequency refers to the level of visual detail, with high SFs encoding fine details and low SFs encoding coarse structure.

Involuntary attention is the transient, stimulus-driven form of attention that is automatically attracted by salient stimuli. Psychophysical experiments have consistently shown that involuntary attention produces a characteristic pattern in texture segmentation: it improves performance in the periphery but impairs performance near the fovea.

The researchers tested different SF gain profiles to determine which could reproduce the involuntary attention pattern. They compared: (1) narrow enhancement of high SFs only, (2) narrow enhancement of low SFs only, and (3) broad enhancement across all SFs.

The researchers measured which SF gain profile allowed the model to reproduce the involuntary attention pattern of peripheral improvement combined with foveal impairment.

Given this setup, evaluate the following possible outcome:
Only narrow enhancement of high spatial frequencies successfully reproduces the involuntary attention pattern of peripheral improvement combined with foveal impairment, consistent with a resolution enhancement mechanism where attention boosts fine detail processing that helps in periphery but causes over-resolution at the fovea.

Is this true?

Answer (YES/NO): YES